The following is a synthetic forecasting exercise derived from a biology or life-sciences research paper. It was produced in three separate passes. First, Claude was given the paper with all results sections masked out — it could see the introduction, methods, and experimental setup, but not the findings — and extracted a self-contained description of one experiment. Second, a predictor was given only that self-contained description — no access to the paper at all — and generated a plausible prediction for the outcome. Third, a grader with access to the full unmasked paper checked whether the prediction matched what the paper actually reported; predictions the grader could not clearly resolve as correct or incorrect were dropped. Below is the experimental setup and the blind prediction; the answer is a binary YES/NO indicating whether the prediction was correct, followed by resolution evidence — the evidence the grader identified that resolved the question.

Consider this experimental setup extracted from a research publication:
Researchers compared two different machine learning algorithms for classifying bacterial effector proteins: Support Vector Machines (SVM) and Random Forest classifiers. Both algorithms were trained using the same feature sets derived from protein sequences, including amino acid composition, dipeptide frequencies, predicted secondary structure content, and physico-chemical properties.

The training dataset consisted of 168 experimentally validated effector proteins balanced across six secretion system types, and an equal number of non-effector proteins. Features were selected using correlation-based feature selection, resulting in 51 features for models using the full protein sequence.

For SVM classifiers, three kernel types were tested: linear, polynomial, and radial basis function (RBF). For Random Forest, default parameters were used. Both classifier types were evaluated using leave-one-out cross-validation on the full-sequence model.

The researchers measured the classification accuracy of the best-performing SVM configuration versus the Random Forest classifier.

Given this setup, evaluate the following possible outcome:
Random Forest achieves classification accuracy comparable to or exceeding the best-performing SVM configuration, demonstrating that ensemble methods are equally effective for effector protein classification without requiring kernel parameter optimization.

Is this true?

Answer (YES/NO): YES